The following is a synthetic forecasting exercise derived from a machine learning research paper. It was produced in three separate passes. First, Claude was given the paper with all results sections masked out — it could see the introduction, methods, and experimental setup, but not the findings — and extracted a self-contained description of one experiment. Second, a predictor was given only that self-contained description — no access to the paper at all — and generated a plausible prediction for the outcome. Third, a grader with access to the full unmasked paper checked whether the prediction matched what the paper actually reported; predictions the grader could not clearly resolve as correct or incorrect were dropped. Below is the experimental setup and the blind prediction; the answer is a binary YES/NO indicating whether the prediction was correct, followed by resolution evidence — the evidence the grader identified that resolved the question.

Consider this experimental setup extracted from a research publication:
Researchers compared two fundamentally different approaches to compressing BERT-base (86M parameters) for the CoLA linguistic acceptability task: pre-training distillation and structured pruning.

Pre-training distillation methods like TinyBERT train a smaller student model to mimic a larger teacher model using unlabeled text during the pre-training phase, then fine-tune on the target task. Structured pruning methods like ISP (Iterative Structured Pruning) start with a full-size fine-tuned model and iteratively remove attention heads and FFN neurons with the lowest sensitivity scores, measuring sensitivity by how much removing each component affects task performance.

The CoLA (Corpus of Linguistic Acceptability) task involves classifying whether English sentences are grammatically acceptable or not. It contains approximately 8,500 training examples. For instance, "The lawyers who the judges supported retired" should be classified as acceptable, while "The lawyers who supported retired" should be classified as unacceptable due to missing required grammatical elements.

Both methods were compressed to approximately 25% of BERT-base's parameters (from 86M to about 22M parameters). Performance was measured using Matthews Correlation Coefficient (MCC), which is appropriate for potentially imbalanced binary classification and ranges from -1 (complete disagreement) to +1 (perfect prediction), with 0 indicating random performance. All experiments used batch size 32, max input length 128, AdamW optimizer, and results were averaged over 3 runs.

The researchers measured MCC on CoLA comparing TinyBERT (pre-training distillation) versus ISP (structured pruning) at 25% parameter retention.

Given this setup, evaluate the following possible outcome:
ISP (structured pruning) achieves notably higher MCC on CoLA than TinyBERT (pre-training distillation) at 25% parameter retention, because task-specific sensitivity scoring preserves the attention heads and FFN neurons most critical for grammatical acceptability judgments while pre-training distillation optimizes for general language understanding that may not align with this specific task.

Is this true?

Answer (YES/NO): YES